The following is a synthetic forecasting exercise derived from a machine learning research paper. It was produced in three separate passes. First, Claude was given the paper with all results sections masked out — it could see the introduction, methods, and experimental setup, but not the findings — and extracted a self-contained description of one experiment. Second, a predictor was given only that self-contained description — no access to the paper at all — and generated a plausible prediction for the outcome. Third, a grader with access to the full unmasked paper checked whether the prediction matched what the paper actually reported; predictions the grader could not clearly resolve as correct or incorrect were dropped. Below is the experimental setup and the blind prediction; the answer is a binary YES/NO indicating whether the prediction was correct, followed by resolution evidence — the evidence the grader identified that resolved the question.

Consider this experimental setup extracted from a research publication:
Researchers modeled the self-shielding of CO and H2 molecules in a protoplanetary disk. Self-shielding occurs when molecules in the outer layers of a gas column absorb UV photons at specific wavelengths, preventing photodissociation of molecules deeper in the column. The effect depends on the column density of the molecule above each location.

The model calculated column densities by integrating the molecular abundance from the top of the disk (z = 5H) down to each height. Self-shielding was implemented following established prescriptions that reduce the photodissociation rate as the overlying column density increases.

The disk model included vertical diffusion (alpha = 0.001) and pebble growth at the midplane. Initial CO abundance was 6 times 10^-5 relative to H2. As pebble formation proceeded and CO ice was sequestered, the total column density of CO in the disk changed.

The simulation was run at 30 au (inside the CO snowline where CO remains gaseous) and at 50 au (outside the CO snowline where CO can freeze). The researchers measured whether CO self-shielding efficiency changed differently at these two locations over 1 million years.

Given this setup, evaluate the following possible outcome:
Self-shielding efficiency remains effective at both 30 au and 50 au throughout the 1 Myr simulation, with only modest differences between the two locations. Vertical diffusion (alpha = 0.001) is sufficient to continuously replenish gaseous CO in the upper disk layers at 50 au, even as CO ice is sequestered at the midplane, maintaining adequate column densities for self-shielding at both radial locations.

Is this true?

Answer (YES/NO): NO